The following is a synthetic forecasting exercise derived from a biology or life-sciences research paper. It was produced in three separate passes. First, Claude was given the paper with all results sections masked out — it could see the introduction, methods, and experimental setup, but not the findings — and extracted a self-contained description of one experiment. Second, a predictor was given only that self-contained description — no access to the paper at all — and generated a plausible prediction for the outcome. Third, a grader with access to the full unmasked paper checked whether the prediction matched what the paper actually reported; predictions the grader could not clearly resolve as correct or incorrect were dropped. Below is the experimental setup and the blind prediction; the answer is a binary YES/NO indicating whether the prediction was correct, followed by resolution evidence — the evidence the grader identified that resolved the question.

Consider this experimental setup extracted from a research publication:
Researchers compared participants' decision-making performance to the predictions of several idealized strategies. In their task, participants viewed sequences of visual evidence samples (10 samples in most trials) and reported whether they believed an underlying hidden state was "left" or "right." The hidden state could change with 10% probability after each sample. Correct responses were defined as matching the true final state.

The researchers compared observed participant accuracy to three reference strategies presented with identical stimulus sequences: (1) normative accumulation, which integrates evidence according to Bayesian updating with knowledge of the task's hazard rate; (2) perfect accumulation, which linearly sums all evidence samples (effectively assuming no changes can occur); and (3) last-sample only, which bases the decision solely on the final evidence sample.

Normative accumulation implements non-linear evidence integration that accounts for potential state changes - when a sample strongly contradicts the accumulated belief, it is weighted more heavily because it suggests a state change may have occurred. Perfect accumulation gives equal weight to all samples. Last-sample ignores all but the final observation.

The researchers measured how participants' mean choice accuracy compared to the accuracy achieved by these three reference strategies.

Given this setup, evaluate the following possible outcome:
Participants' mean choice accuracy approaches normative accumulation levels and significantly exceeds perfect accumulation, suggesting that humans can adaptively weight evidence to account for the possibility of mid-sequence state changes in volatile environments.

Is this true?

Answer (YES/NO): YES